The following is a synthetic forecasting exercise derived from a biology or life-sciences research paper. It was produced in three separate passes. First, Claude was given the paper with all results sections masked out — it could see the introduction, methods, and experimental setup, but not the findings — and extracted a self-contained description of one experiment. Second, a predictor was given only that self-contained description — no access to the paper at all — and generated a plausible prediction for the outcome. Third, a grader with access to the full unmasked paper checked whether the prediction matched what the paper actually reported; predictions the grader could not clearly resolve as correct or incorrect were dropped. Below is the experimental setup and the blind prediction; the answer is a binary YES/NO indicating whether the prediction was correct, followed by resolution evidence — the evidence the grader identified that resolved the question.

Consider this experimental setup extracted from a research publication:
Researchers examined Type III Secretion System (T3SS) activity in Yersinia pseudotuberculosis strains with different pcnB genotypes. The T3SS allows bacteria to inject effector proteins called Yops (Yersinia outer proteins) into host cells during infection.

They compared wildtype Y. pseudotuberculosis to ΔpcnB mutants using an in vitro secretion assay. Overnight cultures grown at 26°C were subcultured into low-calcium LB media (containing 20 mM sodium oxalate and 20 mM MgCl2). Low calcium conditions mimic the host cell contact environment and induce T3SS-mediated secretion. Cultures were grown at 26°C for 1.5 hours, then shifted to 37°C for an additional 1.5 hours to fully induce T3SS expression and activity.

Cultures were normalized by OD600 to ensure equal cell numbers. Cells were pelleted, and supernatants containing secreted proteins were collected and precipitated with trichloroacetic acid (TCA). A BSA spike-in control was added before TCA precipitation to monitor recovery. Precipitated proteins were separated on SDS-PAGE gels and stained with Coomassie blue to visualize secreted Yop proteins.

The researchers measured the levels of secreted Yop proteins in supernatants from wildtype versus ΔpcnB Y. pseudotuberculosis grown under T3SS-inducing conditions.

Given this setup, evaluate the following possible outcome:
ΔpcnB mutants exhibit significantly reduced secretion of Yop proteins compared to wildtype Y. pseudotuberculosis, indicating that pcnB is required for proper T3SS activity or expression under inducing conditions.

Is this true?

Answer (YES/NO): YES